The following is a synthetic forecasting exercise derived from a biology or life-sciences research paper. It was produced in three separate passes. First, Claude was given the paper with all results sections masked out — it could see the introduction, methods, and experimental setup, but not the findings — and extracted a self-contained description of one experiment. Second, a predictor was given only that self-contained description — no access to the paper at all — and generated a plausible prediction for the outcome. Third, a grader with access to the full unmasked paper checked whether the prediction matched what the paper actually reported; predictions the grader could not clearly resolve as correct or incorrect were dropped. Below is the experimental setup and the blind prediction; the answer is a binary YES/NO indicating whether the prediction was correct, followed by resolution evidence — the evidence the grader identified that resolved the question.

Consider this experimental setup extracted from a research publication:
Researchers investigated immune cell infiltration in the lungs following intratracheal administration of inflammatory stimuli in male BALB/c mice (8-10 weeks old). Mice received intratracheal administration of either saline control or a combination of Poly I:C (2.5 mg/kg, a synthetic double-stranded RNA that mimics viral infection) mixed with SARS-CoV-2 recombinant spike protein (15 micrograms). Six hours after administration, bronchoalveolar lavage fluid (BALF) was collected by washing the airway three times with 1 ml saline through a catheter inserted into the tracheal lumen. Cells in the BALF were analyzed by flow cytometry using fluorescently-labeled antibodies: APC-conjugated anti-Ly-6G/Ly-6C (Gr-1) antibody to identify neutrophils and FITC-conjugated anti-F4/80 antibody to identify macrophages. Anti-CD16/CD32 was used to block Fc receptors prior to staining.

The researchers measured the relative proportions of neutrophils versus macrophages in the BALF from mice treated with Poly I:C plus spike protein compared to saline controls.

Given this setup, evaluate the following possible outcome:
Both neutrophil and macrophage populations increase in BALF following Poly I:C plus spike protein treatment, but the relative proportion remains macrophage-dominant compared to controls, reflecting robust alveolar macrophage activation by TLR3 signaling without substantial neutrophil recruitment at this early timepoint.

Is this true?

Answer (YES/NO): NO